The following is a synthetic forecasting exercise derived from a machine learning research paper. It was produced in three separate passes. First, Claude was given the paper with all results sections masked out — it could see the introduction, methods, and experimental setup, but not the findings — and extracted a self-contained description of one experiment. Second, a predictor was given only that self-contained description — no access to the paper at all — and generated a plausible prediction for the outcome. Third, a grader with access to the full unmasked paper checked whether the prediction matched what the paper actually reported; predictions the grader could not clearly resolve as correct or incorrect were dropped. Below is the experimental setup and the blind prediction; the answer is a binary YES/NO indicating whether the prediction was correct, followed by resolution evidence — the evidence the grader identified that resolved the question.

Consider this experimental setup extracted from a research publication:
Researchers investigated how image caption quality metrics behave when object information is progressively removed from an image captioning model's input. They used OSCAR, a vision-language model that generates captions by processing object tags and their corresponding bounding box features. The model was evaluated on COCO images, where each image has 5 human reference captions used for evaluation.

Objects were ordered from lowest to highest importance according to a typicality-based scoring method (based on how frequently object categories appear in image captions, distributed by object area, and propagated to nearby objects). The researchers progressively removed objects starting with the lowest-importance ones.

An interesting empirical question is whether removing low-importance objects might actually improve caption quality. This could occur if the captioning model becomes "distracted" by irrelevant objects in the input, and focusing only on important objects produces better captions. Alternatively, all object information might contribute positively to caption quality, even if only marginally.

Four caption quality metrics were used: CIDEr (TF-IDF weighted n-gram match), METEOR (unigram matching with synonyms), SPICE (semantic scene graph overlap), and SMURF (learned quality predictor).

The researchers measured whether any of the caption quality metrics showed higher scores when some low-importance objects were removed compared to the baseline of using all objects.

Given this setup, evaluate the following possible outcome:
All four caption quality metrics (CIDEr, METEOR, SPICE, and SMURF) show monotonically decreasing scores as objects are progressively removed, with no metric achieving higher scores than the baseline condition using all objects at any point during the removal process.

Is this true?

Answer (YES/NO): NO